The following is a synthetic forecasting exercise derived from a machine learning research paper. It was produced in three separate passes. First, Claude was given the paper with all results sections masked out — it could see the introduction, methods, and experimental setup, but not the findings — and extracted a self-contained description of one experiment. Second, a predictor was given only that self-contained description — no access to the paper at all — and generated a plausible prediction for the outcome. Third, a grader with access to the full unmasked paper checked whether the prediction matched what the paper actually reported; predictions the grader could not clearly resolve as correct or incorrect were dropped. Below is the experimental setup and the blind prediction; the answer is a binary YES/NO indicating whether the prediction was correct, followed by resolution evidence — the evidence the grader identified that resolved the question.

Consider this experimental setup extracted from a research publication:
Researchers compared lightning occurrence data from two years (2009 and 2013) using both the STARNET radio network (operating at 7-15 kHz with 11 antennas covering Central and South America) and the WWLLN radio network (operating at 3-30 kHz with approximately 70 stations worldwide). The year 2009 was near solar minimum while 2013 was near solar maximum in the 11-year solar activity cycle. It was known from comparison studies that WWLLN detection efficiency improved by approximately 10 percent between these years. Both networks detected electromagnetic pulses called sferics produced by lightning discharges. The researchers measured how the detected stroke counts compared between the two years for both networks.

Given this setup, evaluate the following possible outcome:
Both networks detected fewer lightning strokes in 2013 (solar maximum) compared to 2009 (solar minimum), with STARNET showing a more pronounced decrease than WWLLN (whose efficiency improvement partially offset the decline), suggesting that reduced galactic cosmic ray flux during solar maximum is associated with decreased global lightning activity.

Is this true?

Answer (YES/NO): NO